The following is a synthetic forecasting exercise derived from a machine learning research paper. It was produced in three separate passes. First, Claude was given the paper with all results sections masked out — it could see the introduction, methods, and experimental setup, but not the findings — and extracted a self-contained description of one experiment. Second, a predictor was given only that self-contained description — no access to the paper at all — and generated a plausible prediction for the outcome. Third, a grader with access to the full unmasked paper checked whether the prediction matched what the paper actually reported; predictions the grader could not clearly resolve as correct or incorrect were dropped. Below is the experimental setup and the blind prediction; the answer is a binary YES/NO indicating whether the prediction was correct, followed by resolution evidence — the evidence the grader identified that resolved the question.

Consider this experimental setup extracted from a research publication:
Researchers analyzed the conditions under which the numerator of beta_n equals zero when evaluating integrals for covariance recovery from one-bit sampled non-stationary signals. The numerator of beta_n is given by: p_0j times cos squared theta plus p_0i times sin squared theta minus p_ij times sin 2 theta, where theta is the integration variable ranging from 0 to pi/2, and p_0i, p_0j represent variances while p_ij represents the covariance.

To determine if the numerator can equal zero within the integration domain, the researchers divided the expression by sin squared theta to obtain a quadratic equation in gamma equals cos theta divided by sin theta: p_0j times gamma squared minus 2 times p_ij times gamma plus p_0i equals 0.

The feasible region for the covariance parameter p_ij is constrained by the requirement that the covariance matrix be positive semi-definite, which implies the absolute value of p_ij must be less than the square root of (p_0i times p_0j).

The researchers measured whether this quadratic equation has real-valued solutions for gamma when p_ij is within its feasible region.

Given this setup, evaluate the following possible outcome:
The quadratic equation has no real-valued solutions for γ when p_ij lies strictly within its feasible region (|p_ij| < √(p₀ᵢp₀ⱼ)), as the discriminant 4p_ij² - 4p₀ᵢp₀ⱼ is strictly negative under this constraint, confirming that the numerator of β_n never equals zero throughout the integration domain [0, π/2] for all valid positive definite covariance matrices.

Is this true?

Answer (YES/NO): YES